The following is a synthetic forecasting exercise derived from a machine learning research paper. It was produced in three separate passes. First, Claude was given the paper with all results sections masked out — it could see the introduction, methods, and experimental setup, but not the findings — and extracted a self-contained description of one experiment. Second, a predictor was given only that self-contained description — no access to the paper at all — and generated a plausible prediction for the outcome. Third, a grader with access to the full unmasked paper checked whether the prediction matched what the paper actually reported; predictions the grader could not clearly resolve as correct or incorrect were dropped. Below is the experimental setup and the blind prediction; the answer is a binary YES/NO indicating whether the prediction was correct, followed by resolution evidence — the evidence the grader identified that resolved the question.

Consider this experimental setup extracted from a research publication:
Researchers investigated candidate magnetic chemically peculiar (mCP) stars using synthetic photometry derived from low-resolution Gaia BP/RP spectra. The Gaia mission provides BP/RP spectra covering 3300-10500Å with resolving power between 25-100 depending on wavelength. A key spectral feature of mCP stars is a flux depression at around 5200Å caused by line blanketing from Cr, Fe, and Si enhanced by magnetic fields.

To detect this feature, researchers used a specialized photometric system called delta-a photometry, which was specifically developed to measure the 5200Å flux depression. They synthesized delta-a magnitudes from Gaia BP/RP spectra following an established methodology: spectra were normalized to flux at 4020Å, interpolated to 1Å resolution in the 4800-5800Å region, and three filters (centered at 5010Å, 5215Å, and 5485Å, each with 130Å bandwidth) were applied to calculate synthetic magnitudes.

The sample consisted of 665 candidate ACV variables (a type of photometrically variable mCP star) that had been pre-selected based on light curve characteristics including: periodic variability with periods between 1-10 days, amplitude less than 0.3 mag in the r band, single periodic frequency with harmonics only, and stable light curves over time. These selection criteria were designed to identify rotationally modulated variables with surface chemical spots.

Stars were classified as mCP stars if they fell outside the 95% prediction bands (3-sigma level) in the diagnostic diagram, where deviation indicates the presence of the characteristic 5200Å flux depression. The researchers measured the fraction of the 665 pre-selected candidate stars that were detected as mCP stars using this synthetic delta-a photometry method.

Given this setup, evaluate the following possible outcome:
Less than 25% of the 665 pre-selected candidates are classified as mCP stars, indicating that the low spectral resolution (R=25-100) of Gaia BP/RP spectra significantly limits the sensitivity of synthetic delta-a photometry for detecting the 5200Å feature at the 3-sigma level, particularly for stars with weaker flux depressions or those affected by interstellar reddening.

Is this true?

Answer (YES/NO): NO